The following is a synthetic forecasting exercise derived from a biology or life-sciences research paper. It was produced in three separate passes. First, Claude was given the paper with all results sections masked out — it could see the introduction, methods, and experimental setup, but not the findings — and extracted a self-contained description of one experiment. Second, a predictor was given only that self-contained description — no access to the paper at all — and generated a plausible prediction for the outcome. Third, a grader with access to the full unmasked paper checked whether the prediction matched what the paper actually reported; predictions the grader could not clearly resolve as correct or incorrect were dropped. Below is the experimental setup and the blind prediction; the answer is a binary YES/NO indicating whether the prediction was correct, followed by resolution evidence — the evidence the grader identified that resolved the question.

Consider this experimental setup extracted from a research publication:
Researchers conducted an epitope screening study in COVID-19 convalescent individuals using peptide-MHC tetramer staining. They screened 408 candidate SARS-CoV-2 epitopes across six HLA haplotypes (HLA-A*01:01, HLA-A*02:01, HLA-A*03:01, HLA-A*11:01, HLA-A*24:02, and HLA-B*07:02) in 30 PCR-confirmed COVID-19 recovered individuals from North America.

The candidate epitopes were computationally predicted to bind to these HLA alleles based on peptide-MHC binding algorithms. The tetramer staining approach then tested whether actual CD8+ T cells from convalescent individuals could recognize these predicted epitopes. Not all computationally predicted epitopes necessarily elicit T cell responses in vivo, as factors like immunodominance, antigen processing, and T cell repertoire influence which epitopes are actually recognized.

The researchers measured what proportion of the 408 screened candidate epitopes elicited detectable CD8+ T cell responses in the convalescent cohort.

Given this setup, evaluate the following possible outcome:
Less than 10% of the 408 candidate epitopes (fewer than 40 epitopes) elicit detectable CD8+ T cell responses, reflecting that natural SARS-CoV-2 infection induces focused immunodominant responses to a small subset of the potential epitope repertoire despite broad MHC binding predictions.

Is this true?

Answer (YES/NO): NO